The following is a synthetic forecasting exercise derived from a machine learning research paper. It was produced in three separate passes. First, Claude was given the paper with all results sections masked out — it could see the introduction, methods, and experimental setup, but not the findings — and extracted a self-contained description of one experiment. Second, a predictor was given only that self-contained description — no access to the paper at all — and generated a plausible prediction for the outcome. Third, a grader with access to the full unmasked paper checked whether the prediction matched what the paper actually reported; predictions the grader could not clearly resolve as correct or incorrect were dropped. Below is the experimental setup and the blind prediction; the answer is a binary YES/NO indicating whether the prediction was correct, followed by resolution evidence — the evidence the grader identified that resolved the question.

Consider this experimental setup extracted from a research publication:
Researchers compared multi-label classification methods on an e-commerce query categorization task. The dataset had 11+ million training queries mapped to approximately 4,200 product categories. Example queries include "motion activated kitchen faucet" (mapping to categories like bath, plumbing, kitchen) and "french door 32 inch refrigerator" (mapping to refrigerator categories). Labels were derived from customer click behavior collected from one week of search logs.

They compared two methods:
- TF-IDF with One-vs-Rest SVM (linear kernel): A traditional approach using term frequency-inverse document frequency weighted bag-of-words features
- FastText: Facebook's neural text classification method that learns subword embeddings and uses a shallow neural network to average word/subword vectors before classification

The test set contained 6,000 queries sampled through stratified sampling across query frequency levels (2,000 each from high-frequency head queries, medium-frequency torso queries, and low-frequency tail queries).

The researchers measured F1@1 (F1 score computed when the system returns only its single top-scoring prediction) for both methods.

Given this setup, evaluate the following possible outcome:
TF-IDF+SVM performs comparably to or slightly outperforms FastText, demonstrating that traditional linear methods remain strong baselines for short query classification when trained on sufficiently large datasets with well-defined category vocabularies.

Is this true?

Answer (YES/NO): YES